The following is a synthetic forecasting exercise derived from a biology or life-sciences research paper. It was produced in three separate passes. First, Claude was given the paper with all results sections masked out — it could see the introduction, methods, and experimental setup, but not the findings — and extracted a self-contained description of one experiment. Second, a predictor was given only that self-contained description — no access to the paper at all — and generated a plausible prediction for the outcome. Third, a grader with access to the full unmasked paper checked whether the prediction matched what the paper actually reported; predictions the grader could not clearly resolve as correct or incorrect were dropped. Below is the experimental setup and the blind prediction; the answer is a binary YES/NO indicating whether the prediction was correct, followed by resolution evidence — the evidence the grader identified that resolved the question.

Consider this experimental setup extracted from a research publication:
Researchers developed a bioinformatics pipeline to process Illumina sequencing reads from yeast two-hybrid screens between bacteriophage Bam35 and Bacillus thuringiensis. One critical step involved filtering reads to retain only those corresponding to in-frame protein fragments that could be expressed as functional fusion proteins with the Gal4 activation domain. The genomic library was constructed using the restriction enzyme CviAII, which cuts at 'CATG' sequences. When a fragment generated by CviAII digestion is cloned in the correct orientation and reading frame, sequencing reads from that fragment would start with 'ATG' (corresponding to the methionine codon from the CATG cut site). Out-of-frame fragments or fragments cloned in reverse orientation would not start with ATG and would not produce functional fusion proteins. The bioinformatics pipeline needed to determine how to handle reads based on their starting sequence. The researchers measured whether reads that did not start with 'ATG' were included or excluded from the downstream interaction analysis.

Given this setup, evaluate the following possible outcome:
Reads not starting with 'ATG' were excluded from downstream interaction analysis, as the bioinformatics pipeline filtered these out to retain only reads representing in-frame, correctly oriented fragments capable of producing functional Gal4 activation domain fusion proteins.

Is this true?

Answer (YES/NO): YES